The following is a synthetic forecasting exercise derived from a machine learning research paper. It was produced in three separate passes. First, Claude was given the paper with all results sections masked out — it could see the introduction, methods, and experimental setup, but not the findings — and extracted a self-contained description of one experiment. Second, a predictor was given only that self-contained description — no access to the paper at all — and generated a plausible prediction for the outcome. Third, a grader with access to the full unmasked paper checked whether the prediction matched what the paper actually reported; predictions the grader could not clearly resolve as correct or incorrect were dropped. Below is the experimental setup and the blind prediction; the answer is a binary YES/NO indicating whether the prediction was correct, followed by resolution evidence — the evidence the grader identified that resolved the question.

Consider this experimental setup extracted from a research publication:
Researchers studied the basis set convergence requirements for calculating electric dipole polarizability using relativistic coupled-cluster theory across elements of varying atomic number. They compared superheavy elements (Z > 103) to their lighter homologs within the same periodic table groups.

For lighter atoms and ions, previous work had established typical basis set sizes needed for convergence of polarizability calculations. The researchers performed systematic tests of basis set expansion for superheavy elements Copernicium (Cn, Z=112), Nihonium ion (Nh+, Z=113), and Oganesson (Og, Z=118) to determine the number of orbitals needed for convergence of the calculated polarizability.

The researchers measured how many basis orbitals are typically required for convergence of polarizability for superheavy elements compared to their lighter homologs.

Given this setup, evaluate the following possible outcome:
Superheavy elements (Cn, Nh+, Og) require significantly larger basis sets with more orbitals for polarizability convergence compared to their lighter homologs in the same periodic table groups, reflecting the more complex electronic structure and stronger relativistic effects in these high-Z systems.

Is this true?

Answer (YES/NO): YES